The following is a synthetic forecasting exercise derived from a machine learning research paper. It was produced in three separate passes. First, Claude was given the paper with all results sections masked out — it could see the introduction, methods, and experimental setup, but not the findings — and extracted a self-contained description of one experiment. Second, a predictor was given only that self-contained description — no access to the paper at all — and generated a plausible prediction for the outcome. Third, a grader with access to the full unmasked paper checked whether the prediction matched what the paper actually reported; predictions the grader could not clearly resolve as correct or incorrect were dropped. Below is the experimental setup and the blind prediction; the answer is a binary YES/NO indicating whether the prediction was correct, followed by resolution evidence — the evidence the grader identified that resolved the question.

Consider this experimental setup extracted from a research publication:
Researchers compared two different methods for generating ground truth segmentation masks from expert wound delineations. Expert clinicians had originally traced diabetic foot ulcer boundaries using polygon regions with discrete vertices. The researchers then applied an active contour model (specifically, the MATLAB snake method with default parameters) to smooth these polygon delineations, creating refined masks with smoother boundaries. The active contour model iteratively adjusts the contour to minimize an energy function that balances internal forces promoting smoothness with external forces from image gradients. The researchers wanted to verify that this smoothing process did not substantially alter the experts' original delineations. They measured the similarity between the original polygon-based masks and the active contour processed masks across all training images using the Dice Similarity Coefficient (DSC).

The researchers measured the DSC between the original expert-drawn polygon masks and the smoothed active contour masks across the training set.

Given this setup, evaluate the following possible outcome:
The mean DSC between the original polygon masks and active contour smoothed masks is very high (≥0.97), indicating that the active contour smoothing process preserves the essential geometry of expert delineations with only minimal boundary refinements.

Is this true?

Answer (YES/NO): NO